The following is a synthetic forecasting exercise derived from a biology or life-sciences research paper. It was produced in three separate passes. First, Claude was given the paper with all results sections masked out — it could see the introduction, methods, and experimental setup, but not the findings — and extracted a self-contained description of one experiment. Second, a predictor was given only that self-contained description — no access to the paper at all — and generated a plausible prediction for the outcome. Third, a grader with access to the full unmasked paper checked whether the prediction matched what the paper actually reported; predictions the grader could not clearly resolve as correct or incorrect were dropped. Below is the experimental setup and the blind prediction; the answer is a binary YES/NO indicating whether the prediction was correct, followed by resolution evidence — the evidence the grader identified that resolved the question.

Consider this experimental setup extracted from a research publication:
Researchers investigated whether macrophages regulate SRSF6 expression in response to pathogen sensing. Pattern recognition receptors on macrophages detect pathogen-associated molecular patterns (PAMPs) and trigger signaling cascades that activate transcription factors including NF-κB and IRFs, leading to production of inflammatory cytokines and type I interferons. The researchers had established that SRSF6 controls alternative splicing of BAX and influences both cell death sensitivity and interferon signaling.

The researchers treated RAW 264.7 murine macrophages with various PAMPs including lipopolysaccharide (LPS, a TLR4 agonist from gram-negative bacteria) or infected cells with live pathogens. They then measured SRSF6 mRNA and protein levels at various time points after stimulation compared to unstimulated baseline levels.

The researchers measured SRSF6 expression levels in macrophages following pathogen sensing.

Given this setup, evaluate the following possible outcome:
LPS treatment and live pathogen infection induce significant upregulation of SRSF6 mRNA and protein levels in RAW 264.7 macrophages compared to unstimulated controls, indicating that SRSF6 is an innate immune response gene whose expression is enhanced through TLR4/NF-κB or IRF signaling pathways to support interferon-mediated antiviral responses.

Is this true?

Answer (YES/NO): NO